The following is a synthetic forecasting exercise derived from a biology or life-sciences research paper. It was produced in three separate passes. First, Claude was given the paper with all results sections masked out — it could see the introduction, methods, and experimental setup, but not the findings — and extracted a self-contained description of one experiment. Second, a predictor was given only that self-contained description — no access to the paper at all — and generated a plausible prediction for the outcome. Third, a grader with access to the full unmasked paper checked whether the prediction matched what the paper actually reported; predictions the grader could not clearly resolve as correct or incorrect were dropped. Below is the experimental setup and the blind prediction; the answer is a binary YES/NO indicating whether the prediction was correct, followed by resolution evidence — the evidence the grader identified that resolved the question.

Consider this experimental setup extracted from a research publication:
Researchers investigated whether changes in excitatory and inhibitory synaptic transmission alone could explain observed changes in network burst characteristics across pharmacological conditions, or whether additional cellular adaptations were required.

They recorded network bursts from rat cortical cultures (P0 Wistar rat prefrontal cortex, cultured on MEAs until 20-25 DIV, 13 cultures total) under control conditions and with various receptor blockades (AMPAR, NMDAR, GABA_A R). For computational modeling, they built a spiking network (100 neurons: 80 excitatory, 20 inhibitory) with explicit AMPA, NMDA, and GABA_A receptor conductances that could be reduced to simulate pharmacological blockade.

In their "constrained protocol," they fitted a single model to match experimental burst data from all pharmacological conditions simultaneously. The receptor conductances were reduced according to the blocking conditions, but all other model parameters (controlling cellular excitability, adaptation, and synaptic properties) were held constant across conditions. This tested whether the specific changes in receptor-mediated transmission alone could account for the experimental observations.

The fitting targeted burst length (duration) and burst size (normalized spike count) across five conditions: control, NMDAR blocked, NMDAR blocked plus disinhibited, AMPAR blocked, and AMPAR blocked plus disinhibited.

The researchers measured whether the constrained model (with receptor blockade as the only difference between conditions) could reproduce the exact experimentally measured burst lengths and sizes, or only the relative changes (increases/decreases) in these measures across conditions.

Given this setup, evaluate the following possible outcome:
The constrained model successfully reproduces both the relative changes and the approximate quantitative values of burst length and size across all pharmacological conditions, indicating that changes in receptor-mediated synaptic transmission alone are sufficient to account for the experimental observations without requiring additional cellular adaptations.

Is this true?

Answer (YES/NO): NO